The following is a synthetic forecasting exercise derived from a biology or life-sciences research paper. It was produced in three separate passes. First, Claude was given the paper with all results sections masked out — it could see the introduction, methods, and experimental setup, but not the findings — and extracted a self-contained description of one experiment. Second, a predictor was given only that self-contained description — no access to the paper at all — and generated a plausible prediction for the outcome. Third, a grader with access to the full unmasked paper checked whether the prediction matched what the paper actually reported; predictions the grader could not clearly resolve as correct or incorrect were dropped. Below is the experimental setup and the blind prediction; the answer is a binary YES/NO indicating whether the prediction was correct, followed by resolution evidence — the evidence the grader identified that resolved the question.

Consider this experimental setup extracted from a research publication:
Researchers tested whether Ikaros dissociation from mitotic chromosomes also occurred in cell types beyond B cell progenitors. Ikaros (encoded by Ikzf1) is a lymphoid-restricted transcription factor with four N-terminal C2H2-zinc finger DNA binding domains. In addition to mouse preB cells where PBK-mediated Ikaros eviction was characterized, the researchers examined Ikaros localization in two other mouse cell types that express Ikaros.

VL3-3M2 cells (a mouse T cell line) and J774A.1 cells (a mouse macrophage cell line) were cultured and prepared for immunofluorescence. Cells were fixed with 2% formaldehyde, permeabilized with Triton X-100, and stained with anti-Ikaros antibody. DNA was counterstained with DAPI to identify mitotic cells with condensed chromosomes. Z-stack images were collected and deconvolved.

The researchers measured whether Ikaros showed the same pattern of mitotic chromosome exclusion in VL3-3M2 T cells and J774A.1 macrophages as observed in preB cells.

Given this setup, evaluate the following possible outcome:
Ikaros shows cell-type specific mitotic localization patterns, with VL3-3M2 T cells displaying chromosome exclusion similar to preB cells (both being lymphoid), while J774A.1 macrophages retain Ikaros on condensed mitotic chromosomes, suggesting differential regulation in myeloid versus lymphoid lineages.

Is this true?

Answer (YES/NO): NO